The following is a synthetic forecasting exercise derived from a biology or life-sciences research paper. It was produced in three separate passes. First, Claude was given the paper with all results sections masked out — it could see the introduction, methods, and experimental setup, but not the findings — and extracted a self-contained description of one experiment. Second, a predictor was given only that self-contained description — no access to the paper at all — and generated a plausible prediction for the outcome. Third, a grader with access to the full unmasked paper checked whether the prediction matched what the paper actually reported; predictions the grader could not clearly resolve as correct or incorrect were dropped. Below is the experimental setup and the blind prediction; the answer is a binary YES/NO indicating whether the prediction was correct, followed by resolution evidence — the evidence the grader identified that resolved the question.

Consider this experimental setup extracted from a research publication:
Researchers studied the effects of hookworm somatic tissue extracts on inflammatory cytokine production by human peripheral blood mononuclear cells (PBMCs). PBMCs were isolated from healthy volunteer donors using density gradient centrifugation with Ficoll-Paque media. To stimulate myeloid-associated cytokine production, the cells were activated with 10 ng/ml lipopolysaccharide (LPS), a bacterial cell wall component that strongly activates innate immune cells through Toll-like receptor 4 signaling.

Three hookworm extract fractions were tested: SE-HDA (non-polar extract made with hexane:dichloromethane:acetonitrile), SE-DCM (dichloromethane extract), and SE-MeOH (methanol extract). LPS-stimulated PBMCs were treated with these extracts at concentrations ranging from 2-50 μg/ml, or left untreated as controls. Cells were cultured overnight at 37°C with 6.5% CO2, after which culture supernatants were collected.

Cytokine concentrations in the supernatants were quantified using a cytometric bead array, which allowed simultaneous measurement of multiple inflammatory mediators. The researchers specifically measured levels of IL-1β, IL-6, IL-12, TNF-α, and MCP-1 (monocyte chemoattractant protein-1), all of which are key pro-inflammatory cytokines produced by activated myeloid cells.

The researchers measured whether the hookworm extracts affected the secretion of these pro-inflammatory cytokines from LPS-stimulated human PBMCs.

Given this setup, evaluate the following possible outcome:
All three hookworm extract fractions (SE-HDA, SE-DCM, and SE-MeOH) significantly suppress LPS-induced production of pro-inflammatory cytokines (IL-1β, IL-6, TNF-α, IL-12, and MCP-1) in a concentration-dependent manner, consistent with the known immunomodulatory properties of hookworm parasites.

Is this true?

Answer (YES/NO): NO